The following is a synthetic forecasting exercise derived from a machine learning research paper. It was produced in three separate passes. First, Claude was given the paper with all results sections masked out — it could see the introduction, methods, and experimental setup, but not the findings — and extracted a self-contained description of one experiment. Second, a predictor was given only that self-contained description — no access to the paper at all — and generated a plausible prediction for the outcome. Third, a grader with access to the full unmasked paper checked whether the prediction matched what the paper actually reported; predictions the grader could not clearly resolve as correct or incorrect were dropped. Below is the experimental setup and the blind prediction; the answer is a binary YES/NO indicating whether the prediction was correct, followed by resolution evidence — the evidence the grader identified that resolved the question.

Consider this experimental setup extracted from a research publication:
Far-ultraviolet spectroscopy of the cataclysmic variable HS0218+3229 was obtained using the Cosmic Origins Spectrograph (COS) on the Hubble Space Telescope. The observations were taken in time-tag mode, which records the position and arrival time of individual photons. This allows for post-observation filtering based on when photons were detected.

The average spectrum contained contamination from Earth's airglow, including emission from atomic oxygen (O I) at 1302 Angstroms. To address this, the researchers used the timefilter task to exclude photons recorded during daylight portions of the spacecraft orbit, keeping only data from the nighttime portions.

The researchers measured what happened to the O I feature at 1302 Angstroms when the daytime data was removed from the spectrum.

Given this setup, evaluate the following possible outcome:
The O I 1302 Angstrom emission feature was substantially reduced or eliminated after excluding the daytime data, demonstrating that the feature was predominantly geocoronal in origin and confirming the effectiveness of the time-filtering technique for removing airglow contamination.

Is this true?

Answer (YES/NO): YES